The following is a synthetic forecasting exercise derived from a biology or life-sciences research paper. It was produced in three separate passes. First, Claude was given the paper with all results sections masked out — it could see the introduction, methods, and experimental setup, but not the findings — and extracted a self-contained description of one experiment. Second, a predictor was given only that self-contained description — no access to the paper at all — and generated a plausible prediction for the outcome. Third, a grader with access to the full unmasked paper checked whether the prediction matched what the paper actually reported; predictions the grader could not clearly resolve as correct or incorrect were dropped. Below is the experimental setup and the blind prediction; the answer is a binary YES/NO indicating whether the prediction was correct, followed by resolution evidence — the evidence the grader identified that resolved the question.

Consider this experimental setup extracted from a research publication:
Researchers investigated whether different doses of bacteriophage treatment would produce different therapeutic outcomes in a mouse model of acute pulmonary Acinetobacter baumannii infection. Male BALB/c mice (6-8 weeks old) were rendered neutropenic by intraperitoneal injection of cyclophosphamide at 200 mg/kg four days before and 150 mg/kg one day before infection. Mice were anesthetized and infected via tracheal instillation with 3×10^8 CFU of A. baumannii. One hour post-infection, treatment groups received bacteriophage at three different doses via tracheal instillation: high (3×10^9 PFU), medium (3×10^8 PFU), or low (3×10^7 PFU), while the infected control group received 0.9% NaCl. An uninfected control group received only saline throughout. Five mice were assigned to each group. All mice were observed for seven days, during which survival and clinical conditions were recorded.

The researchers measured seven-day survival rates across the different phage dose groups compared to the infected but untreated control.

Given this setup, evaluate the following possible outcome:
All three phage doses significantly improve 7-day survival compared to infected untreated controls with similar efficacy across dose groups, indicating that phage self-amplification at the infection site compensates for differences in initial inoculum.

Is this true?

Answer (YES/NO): NO